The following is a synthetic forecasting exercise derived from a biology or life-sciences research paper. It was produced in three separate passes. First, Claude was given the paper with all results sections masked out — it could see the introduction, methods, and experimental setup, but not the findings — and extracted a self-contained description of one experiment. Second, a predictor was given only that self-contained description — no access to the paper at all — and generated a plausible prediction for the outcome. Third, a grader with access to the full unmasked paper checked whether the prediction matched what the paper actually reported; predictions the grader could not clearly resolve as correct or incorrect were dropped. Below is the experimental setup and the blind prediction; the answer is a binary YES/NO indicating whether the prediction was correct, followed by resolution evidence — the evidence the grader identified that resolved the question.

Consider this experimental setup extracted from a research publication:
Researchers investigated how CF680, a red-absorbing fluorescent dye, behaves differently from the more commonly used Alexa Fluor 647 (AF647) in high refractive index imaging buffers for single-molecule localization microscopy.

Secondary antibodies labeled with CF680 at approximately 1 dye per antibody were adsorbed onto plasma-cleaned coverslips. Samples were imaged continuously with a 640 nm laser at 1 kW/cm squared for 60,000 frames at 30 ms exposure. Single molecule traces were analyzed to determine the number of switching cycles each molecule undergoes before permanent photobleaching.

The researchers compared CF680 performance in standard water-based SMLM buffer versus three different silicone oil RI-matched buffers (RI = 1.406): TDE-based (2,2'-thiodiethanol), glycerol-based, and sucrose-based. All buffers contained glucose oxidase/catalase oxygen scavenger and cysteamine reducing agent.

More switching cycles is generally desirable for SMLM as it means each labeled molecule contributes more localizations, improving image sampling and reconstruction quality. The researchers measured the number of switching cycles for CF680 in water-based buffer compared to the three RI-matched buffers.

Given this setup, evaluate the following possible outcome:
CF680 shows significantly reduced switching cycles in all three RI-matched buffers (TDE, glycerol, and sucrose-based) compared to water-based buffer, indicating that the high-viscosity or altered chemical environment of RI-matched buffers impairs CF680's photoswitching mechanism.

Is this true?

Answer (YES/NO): NO